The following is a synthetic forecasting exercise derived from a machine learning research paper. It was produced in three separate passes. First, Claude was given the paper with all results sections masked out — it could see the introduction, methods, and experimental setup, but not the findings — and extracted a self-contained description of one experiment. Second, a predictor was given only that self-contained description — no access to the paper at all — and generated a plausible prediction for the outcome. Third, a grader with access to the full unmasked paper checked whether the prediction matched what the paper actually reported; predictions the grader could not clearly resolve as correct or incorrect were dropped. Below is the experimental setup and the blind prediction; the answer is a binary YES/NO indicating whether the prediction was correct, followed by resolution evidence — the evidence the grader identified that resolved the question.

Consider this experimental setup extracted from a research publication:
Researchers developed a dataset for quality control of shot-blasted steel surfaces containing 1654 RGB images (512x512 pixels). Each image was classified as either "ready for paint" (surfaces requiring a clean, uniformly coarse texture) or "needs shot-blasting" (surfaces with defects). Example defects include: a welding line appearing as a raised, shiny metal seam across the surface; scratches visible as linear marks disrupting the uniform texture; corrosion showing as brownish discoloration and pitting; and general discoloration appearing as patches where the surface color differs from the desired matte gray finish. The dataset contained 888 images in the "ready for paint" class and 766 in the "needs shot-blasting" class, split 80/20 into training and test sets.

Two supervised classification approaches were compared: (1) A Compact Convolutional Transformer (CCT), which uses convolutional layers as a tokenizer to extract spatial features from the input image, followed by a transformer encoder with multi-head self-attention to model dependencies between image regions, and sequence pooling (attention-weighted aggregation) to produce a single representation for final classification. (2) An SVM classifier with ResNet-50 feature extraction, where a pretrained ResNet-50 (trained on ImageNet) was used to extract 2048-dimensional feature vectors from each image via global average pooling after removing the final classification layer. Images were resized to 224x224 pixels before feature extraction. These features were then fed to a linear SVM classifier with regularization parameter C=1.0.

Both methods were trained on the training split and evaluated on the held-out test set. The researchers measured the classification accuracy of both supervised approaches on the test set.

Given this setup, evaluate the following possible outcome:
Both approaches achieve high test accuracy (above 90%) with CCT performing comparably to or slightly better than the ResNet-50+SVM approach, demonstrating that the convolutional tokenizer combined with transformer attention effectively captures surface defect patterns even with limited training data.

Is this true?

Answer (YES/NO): YES